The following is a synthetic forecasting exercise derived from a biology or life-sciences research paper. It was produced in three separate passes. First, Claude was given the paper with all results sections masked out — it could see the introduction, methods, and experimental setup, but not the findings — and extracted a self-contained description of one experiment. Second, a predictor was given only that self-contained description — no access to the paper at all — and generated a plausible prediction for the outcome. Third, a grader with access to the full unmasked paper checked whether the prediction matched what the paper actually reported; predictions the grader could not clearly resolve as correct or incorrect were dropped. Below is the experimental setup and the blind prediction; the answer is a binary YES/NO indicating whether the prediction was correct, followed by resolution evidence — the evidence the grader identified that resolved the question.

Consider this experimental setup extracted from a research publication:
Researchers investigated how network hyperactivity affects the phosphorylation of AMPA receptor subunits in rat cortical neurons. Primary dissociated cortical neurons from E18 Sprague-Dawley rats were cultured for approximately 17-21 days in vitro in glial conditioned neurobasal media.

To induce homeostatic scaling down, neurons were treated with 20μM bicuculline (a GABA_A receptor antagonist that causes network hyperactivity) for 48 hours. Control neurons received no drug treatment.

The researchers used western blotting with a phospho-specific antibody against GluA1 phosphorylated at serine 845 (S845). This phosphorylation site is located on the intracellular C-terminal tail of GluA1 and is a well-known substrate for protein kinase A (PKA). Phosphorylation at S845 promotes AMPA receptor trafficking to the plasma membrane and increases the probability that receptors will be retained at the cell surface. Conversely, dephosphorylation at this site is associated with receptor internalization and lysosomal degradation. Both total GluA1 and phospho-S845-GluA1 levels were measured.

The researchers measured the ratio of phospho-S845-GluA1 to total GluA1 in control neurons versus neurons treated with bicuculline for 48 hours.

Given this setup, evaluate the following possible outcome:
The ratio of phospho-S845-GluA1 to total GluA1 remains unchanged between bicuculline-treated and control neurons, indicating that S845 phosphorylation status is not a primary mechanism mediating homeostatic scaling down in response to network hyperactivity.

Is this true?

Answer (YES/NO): NO